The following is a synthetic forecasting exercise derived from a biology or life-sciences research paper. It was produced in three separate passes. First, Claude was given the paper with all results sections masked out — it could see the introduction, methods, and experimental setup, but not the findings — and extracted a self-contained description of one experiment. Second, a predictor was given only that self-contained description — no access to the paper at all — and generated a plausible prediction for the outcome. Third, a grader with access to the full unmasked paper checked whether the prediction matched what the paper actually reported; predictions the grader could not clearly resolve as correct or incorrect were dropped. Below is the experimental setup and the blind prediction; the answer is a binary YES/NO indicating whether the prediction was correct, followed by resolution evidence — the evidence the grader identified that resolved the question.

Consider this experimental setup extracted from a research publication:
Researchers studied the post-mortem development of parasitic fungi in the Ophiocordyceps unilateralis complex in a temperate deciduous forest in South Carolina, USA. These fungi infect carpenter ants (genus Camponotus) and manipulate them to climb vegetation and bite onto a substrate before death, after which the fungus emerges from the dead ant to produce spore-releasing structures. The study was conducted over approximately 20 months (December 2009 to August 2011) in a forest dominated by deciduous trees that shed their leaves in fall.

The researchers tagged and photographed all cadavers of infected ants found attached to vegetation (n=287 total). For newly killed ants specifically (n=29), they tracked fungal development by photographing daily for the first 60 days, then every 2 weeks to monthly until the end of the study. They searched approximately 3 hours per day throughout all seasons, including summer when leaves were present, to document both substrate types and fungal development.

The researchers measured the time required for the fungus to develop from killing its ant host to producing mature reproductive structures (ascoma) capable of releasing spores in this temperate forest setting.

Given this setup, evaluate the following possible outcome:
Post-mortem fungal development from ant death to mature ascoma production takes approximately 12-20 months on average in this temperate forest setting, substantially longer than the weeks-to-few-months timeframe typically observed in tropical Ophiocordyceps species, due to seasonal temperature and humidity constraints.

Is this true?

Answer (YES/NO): NO